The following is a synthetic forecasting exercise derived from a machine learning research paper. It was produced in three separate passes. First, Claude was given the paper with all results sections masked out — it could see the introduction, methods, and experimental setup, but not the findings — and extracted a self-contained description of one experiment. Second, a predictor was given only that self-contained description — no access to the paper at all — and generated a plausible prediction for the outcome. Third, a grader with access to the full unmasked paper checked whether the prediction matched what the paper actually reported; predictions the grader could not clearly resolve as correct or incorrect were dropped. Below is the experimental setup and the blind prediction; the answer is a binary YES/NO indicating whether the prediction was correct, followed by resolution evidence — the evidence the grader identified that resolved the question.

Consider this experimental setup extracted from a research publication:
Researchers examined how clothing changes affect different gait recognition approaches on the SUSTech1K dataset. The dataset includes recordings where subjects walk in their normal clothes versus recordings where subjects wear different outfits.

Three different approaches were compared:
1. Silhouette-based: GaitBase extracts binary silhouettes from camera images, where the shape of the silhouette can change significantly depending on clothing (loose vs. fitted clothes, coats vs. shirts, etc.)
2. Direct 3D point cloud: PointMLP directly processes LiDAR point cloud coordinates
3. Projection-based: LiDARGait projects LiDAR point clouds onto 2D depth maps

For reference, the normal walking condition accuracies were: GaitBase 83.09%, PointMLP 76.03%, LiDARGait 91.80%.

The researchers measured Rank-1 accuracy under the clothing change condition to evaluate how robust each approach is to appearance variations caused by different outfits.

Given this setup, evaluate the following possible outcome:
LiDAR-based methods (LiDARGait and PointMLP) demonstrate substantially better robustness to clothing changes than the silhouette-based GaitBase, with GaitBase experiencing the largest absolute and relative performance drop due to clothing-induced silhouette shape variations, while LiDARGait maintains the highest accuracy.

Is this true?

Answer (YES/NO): YES